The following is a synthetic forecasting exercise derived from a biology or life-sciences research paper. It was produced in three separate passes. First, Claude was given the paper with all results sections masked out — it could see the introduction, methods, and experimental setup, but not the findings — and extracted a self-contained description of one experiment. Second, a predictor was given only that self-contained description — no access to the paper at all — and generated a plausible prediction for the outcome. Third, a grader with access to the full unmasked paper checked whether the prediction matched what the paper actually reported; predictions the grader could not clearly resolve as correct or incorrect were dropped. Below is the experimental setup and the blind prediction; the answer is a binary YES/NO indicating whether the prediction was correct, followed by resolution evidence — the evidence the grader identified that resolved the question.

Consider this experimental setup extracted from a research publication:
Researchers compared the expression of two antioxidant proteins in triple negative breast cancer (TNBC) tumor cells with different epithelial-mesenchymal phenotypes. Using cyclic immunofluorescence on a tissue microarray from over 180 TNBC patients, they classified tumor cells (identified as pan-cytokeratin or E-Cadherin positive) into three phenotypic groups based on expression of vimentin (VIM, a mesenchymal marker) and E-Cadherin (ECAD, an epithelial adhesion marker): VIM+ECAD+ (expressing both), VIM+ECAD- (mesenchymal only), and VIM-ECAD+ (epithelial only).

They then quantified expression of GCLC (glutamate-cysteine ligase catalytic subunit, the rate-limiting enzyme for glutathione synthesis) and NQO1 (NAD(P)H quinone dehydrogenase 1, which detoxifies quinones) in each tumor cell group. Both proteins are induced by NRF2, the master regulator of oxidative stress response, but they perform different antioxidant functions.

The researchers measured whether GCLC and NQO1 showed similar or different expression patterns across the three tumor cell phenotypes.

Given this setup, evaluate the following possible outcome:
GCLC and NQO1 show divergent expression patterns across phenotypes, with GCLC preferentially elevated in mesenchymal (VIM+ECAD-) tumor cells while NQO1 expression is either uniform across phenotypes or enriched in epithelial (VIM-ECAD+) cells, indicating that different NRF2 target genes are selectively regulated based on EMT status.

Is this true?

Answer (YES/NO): YES